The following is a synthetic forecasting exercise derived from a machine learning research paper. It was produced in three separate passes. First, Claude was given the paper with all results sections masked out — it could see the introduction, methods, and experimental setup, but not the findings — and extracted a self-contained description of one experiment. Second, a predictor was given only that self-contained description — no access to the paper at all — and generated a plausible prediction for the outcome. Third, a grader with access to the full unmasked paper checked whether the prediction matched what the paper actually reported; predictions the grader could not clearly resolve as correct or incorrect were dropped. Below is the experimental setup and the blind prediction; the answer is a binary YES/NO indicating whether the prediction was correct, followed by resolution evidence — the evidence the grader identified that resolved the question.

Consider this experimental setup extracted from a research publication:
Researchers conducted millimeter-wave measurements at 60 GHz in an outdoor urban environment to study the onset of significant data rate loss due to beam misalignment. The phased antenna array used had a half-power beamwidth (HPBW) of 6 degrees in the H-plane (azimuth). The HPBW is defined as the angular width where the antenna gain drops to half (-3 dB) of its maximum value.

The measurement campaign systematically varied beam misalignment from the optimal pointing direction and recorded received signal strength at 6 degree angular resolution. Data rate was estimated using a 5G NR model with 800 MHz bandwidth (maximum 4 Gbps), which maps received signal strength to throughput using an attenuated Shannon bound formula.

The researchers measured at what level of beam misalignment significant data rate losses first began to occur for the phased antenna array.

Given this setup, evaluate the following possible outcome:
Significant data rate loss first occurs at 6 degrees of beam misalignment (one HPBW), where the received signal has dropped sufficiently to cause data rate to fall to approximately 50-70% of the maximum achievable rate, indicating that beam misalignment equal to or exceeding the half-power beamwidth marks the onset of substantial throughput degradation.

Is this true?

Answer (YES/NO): NO